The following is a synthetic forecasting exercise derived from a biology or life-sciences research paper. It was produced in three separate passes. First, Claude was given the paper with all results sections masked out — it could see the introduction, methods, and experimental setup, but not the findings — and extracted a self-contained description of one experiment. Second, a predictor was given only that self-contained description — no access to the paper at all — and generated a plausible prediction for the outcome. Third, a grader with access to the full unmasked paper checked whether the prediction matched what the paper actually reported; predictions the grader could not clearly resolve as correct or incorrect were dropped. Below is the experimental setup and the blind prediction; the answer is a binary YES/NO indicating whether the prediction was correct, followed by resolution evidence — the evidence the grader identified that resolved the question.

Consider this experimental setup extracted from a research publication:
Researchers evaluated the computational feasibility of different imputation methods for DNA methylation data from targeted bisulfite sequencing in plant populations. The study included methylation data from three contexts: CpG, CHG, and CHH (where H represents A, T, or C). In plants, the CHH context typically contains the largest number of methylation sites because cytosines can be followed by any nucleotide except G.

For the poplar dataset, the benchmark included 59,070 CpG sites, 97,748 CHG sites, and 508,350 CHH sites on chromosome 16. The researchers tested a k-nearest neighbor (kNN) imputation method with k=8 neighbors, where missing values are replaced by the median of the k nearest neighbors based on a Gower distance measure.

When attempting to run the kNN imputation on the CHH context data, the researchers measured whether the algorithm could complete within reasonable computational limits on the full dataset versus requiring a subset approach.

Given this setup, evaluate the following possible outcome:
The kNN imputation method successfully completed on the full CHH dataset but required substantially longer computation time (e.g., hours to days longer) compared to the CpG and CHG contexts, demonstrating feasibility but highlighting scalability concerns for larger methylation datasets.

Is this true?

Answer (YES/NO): NO